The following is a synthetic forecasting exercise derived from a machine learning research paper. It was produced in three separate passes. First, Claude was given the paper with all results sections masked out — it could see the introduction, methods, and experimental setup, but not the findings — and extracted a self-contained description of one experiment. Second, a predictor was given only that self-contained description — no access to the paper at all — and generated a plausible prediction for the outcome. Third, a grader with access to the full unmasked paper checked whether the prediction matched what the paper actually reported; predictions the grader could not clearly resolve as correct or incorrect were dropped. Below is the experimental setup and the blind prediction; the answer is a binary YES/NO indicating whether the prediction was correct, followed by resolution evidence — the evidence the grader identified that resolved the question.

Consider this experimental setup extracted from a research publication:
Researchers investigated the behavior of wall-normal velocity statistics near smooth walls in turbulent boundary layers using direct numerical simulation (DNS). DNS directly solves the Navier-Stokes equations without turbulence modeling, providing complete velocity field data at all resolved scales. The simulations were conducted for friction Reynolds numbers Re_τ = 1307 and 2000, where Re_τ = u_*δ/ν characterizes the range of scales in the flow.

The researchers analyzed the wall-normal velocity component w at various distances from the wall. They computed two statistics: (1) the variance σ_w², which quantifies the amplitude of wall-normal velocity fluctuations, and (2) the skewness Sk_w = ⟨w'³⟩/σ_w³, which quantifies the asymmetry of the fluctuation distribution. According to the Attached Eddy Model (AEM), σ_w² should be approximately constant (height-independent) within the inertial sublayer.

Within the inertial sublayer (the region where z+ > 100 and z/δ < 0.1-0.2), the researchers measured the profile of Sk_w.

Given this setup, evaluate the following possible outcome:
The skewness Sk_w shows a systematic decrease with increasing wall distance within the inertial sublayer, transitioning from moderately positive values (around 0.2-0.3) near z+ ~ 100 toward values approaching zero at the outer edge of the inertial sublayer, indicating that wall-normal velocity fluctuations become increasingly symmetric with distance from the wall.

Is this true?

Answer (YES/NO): NO